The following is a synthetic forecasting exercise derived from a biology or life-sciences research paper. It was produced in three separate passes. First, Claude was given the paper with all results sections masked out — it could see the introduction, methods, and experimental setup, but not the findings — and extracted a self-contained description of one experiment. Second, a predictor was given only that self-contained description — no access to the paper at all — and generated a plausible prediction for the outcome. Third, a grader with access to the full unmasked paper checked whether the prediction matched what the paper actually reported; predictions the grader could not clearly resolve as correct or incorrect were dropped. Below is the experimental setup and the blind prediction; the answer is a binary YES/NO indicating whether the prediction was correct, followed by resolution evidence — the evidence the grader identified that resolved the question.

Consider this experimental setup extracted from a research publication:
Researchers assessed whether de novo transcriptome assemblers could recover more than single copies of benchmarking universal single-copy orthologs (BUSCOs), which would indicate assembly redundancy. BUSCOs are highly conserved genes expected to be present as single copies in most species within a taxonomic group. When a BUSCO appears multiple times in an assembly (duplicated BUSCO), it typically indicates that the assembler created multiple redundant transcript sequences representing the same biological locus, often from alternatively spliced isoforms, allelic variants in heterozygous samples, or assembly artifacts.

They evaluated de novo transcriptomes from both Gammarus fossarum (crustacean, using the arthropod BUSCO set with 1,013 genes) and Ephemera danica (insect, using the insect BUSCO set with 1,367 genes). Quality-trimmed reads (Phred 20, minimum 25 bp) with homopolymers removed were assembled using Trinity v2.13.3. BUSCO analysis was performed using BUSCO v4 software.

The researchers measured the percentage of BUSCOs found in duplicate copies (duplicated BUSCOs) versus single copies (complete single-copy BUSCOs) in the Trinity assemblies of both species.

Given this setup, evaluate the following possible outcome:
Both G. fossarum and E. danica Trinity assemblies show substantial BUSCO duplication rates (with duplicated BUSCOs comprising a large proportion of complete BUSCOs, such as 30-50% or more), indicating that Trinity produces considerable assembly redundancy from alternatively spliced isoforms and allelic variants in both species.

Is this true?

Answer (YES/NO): YES